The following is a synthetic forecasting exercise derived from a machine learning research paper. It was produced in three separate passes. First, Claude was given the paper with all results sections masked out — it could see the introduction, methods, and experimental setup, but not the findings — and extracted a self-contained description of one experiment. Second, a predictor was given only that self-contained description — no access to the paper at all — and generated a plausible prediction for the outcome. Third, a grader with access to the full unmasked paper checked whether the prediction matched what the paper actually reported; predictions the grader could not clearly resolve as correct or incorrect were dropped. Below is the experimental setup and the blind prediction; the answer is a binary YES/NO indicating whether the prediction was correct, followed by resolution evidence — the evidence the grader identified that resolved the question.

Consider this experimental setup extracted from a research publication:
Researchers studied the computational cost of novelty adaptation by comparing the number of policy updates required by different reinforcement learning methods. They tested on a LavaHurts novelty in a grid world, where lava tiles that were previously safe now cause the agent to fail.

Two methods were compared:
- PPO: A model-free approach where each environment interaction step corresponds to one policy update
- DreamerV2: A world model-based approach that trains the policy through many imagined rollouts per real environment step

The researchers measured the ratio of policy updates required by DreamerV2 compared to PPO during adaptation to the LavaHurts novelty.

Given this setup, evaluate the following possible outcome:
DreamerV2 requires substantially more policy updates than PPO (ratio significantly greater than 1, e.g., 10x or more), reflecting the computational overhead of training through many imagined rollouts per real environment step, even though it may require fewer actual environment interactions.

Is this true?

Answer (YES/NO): YES